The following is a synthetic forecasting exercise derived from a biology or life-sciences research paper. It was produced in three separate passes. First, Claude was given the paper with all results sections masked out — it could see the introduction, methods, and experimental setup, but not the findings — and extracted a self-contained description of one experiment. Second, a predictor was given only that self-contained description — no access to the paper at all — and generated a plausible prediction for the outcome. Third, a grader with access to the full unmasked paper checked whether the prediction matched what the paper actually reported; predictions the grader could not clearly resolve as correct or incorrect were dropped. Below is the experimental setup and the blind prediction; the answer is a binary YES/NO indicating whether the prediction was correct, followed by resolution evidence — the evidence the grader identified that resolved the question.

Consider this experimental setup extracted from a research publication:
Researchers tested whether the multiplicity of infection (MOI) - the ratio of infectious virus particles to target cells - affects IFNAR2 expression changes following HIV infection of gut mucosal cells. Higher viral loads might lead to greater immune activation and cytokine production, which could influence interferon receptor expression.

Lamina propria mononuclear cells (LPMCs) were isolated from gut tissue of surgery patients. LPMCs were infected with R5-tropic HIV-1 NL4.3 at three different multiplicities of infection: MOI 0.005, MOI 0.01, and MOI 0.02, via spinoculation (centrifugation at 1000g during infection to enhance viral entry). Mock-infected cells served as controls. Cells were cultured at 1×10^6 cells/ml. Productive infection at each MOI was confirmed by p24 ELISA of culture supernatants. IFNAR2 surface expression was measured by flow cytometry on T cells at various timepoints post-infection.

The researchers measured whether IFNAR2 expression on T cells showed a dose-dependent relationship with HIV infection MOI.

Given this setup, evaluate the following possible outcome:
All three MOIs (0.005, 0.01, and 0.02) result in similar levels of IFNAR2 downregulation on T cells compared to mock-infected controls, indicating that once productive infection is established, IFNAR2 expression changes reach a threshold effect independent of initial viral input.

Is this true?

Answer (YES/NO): NO